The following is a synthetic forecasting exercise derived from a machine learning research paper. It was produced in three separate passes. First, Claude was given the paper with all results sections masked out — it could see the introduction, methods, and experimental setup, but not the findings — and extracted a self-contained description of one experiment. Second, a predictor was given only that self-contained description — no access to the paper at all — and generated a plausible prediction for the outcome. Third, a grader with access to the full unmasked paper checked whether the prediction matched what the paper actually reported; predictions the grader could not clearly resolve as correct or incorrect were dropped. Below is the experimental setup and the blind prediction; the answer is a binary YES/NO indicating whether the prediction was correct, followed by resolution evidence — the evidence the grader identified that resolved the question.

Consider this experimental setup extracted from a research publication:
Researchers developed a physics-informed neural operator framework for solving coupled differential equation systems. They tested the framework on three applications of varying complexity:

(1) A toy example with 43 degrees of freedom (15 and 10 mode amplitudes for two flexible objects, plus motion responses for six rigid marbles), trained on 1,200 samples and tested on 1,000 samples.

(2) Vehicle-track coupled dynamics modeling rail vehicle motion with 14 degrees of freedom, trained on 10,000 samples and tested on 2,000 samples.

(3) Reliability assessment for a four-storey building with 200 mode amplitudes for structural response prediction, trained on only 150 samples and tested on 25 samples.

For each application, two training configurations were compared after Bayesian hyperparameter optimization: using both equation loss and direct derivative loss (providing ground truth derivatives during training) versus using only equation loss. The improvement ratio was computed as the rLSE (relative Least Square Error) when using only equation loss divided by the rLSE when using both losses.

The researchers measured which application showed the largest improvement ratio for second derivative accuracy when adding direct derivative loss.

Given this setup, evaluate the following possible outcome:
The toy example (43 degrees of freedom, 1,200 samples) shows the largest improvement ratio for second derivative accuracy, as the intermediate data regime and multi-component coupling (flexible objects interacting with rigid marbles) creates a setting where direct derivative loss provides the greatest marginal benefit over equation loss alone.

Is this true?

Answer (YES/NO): NO